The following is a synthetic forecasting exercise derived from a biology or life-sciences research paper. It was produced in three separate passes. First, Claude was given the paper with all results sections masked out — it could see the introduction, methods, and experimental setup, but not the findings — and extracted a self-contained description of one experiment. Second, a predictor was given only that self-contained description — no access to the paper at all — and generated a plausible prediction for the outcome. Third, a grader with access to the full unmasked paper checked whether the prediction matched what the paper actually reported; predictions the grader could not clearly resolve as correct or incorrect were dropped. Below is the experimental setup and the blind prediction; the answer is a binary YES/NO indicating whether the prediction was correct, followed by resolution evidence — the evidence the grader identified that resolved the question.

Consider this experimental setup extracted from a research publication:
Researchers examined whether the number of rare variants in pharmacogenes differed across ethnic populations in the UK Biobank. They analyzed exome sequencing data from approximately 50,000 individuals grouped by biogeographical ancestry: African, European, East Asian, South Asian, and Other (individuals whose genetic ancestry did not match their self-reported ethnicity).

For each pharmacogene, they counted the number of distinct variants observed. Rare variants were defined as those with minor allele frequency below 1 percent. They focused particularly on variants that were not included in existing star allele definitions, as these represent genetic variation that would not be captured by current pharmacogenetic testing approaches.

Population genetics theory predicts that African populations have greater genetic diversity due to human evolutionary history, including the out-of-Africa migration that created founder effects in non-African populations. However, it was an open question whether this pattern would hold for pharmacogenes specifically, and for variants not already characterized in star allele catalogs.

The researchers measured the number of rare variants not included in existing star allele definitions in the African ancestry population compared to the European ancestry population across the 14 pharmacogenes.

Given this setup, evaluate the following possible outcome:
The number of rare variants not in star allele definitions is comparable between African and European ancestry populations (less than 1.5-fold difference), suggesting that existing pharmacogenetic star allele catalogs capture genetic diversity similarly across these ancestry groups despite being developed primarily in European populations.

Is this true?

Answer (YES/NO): NO